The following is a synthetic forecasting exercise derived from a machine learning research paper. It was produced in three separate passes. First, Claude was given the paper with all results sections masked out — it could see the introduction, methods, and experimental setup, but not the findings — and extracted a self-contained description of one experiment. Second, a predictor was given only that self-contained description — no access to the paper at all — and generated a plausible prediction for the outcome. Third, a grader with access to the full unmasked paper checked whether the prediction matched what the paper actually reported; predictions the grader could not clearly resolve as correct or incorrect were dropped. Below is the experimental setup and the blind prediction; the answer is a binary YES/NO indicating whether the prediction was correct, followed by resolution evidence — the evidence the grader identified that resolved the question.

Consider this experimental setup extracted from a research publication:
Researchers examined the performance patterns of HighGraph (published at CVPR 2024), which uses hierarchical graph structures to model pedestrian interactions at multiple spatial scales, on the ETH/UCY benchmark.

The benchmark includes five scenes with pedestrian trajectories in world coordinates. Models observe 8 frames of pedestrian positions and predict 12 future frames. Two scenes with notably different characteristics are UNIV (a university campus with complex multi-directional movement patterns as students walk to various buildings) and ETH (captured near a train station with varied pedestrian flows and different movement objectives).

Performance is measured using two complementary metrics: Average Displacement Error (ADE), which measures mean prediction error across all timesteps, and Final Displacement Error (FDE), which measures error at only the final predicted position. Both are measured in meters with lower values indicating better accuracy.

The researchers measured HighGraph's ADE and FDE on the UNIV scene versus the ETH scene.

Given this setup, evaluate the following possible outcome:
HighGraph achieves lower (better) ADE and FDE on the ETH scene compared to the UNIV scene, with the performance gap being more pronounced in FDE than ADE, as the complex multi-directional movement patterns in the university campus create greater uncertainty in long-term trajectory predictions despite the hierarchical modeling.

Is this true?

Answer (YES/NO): NO